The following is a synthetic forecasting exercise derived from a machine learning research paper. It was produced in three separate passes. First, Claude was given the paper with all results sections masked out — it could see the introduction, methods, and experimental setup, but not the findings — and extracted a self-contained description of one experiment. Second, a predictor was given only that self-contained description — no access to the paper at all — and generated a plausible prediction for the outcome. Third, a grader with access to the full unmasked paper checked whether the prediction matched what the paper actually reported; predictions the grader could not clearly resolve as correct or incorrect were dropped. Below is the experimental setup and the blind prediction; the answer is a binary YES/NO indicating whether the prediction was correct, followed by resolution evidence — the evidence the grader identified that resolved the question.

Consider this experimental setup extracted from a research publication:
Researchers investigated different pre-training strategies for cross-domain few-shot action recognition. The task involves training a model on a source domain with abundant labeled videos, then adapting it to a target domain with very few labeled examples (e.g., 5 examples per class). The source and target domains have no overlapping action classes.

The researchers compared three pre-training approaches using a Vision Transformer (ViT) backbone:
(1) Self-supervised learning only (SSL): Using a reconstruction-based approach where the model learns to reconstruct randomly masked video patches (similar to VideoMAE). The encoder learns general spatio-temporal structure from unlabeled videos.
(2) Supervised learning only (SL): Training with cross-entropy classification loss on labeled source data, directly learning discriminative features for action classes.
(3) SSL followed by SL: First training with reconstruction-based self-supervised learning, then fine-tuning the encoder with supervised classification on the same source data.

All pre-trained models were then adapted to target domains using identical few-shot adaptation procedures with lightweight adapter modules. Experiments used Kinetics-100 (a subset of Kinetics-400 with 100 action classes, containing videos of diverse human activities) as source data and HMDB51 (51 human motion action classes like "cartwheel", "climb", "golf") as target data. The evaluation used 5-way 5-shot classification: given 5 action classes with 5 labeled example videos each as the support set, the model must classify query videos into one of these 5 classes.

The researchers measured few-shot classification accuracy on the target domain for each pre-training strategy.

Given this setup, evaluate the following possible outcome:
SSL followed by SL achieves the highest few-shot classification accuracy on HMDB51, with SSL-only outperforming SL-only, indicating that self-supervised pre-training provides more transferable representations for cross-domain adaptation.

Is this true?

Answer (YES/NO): NO